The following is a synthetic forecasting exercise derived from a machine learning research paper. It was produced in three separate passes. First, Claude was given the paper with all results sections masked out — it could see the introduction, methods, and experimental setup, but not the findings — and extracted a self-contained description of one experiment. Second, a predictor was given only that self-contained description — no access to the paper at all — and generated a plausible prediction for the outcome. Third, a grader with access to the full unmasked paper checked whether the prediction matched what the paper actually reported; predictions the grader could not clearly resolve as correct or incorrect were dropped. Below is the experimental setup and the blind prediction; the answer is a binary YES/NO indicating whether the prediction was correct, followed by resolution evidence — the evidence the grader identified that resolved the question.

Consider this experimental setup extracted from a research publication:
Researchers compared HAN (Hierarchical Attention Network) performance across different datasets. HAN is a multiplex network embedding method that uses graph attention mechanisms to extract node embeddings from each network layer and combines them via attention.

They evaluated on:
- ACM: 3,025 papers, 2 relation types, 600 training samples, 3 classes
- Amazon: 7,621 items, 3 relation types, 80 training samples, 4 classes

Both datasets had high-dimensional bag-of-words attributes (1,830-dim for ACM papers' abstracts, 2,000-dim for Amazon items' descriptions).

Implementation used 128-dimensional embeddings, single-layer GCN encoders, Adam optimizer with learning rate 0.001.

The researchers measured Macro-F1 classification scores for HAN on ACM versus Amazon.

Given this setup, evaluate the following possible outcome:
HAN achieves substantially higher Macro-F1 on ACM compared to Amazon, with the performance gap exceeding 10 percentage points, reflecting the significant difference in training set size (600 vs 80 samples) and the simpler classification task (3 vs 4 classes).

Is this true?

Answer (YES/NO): YES